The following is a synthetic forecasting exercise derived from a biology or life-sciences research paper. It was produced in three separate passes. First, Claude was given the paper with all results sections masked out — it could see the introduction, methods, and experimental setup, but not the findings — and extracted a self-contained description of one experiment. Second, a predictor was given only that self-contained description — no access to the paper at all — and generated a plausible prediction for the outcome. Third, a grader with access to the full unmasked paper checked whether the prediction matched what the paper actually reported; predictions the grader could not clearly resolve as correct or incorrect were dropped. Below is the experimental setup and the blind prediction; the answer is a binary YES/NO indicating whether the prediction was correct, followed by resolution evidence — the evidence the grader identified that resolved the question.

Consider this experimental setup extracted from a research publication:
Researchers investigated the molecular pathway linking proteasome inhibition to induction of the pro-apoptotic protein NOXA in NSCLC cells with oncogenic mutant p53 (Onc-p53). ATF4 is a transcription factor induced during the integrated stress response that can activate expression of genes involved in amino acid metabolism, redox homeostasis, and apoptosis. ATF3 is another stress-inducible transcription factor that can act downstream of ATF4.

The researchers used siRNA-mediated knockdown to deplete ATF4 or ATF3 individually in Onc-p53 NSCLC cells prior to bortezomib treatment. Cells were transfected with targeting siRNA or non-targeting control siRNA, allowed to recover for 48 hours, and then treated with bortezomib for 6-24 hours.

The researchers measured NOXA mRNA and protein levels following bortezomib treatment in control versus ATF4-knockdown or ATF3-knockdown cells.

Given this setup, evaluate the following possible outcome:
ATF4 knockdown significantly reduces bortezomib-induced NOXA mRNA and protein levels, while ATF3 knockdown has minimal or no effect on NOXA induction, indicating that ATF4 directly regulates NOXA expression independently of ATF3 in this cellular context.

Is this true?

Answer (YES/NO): NO